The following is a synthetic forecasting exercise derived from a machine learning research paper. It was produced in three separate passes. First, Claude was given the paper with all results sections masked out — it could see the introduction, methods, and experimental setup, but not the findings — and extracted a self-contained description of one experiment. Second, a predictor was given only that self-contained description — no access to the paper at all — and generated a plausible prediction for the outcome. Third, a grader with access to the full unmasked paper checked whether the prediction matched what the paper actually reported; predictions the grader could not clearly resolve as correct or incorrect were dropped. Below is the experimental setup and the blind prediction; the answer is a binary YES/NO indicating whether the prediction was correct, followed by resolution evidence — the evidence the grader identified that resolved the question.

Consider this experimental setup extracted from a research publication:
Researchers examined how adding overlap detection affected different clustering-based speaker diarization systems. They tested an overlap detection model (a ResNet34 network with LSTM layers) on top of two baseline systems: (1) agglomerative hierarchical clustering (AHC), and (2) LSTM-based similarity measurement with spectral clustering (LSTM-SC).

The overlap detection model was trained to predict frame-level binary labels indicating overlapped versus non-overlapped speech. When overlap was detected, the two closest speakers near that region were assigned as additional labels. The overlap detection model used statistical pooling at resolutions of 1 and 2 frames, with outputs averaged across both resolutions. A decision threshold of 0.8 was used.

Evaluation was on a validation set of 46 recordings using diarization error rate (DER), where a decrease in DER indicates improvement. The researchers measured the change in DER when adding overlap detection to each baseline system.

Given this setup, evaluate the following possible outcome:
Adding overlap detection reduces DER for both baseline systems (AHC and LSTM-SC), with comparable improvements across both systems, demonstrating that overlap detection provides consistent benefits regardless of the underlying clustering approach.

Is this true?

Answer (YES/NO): YES